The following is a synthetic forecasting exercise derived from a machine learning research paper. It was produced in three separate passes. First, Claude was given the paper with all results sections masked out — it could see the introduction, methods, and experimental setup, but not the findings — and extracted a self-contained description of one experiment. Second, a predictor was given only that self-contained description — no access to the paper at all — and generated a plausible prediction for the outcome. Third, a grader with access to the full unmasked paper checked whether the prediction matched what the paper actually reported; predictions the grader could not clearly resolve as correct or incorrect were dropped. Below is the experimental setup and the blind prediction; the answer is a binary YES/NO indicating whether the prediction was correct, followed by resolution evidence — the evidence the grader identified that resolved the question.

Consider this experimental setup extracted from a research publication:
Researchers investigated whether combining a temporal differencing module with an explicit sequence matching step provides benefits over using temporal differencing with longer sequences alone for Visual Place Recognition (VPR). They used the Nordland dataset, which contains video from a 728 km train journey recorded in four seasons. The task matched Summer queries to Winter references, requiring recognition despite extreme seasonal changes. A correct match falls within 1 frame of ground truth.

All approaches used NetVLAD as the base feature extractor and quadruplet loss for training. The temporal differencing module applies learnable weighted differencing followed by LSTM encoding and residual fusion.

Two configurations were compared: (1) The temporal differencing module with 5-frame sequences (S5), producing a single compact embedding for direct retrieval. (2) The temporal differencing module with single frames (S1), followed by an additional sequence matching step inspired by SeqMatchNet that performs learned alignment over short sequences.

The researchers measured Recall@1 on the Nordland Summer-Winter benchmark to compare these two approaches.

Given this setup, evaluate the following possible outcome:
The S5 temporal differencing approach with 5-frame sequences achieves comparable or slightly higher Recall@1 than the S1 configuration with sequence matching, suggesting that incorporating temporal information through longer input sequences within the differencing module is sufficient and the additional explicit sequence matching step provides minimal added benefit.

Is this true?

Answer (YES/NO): YES